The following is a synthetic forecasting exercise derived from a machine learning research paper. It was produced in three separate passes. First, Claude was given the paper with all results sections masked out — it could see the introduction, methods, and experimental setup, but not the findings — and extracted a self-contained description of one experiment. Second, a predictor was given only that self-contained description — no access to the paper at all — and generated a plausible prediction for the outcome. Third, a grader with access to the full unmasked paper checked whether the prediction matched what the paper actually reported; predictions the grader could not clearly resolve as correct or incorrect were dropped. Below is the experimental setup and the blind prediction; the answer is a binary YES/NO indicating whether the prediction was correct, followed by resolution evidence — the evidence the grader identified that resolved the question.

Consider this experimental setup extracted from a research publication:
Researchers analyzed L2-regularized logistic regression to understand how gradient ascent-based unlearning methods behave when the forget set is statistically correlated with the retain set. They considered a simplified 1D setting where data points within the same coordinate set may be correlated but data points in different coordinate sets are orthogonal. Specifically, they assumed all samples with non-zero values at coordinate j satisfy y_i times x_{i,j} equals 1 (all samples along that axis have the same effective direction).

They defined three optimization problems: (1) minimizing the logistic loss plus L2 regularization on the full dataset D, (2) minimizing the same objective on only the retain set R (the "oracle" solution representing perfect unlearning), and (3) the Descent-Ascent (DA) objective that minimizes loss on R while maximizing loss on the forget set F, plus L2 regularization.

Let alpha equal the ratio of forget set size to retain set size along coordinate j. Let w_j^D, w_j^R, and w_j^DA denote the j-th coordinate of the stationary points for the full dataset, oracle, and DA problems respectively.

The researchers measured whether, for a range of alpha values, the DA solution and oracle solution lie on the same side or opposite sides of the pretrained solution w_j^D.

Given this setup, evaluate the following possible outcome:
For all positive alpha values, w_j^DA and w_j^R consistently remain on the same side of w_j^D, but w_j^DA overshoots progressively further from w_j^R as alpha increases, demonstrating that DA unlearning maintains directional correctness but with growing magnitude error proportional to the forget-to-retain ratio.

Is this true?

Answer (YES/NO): NO